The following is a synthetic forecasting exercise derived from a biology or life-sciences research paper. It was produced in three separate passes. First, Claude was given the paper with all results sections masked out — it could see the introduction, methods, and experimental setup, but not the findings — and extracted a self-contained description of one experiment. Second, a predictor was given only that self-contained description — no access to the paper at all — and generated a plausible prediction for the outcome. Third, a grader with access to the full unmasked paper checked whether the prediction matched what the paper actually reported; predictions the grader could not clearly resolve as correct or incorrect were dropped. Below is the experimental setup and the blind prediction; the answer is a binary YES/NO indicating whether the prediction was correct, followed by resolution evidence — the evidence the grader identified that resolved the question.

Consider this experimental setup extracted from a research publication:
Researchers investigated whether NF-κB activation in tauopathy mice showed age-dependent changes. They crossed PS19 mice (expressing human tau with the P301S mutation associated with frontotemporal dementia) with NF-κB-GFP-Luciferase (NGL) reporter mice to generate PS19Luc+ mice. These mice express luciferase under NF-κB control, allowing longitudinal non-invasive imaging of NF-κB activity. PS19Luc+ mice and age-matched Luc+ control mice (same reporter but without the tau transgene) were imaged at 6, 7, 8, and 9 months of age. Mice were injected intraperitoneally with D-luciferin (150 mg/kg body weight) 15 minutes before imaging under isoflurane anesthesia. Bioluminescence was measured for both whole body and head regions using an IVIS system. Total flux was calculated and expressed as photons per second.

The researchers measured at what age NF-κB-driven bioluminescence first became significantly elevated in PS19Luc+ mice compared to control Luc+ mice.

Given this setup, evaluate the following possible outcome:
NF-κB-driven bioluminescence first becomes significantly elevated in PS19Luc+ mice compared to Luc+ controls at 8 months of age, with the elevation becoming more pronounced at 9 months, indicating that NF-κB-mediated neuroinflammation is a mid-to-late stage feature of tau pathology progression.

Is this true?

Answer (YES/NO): NO